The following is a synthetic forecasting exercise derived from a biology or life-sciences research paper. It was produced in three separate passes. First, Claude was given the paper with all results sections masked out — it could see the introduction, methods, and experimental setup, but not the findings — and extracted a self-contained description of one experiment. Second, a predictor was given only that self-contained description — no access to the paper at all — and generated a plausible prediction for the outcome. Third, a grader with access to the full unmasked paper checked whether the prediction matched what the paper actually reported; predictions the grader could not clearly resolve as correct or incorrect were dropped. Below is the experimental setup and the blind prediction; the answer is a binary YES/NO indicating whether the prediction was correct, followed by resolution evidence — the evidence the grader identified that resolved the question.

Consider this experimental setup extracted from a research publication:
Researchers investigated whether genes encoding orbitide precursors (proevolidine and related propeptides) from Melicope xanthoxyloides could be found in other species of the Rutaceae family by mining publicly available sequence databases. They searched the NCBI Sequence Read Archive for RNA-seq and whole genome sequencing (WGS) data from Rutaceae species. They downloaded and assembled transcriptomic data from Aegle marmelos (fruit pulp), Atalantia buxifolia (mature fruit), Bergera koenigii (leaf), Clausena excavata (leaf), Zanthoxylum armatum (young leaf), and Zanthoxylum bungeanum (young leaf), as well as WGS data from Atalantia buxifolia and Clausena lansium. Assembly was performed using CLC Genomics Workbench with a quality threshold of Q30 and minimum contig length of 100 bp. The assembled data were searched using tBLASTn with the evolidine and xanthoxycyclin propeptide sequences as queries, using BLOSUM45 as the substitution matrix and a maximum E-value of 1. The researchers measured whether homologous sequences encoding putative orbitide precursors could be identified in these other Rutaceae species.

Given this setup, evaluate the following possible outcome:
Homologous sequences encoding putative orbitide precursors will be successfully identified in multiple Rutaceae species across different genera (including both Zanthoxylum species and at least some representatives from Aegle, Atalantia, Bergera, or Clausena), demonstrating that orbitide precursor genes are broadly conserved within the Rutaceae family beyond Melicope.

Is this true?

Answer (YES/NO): NO